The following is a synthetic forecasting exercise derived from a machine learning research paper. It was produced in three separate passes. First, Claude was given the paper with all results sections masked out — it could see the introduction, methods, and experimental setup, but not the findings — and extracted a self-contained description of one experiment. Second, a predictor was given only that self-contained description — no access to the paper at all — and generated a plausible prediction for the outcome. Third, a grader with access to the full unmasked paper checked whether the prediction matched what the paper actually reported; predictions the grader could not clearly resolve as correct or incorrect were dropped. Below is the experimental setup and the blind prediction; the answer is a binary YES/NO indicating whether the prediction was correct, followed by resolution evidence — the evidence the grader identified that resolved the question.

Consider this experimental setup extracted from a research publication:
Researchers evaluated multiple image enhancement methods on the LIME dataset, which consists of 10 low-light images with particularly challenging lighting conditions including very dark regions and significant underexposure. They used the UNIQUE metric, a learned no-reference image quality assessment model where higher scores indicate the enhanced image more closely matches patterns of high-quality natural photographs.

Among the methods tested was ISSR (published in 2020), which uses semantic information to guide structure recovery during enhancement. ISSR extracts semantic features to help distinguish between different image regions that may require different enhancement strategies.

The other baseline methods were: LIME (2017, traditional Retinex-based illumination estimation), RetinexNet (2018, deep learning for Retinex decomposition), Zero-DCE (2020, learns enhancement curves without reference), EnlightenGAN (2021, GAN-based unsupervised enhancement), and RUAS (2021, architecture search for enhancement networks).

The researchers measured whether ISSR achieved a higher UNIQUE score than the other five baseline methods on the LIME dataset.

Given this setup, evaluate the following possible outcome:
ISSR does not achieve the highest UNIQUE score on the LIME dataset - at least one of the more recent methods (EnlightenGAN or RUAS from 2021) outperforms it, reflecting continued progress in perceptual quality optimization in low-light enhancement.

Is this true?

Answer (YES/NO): NO